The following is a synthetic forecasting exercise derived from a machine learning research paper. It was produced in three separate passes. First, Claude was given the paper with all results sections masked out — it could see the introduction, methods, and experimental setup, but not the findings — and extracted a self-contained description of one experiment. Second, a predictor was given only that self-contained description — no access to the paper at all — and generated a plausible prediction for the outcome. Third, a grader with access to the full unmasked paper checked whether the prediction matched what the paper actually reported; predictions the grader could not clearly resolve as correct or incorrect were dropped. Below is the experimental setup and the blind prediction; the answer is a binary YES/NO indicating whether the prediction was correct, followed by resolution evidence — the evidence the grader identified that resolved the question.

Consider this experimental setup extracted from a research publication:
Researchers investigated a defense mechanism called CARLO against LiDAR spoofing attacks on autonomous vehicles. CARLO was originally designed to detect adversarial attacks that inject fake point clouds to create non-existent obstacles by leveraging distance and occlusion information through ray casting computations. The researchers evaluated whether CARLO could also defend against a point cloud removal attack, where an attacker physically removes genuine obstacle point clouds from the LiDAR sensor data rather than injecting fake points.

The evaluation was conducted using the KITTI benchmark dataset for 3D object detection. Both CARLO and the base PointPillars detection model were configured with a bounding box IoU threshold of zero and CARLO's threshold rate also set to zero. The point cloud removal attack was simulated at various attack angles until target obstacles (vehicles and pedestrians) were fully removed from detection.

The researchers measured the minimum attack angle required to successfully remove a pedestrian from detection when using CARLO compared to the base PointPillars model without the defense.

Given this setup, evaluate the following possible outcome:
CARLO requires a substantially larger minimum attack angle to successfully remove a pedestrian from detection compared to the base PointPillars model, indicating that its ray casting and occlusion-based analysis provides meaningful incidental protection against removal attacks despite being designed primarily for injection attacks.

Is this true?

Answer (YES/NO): NO